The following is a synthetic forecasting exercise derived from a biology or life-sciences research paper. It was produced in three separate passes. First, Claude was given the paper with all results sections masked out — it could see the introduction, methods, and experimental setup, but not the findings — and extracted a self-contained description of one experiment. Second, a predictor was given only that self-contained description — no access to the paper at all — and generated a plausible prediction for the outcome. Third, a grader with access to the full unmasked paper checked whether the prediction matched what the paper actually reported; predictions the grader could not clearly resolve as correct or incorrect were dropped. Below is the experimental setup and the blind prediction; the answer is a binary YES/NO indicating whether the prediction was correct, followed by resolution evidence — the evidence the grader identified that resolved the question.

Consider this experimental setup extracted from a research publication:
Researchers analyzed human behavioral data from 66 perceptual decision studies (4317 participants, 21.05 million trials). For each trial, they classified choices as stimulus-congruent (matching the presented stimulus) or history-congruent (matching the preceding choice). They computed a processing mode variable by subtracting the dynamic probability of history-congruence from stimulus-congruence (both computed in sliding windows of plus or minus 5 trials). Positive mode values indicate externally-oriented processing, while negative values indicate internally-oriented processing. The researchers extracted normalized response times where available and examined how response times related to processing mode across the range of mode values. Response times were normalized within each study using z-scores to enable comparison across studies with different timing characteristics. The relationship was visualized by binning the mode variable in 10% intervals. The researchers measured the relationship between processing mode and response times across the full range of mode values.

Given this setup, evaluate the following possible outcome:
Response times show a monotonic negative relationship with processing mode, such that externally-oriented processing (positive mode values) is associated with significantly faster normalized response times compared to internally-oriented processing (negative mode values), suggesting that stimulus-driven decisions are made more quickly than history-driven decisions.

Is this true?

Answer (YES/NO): NO